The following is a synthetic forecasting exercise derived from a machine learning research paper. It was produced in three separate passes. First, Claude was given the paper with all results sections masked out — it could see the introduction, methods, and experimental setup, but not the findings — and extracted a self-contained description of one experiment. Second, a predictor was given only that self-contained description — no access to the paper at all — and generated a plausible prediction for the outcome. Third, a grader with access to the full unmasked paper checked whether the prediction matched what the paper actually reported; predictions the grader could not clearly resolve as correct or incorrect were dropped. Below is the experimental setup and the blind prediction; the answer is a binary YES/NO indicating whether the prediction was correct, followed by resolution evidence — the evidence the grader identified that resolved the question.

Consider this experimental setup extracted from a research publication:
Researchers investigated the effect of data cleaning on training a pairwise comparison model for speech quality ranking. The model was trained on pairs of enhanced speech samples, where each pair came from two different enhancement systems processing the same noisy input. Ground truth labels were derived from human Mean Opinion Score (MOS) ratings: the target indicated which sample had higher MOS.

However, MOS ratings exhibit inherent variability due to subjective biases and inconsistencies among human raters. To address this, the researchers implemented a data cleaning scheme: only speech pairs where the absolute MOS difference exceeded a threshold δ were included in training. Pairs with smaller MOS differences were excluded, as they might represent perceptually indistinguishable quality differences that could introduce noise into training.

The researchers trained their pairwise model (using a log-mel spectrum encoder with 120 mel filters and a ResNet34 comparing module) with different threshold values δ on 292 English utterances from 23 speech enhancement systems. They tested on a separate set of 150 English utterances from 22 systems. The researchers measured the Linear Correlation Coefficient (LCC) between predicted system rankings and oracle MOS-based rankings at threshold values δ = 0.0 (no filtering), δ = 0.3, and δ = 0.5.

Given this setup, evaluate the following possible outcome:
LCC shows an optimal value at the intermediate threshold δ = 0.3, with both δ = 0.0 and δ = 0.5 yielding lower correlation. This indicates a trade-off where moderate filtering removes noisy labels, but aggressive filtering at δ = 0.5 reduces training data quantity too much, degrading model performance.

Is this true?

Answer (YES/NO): YES